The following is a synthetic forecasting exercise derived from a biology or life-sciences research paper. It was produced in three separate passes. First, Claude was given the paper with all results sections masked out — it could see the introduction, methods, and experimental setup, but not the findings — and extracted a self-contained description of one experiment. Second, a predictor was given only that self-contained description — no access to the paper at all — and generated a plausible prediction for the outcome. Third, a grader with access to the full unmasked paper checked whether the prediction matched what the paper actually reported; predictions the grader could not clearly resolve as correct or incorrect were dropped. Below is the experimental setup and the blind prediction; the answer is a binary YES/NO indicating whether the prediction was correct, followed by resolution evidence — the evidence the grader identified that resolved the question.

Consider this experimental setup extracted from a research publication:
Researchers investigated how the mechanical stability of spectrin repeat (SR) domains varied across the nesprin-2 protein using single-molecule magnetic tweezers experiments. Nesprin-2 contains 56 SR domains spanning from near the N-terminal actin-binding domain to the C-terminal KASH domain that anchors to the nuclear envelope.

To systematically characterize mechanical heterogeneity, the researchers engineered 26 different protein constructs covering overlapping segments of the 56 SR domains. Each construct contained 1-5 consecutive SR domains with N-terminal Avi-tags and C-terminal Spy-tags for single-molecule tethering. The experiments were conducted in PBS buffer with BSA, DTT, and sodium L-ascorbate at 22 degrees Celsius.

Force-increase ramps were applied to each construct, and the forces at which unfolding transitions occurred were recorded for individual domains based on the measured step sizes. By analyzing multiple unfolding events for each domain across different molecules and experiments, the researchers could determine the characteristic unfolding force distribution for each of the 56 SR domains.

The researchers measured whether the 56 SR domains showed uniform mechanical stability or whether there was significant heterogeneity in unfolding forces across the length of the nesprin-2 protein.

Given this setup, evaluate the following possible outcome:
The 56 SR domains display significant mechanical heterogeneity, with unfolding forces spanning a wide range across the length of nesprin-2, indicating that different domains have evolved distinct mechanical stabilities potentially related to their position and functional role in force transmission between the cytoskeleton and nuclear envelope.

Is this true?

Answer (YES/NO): YES